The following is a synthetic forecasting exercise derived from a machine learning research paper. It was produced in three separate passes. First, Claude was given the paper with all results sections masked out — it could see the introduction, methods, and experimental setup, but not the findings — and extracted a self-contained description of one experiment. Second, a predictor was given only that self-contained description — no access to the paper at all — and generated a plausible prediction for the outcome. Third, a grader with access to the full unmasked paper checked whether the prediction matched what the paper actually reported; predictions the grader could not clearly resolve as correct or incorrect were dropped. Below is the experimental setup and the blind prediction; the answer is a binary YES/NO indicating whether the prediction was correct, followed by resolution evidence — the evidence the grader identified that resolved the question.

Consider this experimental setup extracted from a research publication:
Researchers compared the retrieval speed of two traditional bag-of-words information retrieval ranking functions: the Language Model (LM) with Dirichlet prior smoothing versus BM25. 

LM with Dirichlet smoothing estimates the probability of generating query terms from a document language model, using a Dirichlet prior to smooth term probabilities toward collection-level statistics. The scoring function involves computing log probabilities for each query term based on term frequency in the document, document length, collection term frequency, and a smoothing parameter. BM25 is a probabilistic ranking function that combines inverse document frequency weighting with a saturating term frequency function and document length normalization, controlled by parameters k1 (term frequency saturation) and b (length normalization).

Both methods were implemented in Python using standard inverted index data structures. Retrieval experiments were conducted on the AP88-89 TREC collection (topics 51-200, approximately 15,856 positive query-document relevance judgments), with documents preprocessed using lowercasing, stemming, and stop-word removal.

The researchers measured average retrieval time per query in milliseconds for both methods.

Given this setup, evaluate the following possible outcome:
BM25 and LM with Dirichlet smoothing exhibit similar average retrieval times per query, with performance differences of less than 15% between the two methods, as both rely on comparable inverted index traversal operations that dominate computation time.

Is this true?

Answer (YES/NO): NO